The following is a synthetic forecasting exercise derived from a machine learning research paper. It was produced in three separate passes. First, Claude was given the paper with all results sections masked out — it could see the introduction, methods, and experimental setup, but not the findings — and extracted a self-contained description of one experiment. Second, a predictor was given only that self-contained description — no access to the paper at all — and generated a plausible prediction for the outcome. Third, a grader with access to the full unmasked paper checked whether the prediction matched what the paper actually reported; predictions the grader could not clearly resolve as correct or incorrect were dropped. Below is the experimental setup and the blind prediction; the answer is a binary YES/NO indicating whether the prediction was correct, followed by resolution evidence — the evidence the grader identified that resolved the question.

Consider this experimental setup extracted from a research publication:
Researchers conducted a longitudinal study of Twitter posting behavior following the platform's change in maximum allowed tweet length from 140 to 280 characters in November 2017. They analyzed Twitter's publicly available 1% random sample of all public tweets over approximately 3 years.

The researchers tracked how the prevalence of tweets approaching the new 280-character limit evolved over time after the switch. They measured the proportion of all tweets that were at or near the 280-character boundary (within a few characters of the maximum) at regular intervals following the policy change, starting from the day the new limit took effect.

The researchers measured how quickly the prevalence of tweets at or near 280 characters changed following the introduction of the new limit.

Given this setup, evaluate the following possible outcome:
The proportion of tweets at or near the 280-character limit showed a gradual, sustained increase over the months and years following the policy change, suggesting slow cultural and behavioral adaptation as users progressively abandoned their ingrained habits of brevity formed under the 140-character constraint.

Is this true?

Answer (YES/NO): NO